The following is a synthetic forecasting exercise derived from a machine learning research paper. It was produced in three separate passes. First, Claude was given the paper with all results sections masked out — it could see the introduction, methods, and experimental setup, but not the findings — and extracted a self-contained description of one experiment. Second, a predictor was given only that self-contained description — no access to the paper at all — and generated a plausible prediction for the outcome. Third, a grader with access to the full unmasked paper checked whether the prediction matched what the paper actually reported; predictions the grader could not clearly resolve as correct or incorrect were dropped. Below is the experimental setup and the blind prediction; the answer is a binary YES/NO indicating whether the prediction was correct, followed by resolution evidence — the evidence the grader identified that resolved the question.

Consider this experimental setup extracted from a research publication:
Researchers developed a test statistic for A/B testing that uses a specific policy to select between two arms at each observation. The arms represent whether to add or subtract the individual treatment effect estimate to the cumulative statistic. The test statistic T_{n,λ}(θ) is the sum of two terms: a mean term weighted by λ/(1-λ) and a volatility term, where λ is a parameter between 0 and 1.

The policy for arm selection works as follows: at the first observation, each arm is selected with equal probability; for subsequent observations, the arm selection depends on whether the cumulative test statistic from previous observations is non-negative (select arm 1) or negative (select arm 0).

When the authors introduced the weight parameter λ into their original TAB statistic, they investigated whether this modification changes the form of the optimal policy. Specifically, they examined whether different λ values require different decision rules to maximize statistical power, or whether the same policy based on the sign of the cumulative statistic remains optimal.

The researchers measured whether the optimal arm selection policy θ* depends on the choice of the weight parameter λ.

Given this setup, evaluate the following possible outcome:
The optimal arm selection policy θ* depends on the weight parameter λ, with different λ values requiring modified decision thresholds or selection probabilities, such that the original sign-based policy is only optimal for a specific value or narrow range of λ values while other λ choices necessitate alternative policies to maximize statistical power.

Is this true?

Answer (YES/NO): NO